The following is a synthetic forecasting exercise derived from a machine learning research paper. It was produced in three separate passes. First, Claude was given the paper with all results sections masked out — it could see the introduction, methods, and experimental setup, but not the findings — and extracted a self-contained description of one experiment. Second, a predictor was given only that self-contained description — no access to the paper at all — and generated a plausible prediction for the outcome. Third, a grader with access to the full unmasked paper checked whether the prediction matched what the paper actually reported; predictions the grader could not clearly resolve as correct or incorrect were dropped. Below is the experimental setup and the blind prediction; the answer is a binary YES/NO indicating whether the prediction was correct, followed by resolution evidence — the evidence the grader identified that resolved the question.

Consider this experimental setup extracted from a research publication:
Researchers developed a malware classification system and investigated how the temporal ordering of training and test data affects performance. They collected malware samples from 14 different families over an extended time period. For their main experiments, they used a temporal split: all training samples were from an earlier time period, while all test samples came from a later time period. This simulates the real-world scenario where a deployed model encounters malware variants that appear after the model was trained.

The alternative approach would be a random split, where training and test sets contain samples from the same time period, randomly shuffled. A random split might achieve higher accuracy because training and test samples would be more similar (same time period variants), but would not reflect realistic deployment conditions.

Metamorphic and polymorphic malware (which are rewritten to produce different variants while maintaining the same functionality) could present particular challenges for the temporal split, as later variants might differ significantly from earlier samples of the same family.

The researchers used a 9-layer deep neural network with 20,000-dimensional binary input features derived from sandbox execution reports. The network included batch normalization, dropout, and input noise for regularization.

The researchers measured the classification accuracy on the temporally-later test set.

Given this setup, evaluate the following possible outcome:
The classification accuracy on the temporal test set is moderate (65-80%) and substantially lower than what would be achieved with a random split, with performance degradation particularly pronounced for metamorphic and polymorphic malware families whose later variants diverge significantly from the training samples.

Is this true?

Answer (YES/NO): NO